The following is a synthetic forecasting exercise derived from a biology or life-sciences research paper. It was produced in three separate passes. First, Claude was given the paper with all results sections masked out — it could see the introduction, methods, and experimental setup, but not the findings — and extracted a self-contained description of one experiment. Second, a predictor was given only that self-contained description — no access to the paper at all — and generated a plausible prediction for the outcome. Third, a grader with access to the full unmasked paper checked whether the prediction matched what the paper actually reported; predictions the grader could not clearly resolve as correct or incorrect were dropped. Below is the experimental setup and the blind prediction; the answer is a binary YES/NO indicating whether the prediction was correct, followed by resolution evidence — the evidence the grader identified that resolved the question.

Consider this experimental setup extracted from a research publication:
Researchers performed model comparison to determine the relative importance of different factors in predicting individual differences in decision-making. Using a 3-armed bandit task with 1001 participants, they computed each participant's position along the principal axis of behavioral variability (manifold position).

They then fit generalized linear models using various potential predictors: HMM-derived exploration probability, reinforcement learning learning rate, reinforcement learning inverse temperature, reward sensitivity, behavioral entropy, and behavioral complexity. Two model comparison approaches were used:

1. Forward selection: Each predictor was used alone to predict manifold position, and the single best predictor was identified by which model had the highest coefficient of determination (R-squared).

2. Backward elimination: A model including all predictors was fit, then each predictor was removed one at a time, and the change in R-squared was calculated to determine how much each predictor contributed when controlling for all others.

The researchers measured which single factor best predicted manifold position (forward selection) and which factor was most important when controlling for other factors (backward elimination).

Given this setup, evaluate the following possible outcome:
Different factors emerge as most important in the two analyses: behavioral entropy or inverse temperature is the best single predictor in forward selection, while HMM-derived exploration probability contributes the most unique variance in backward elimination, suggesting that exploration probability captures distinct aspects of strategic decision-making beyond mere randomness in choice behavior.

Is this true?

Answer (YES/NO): NO